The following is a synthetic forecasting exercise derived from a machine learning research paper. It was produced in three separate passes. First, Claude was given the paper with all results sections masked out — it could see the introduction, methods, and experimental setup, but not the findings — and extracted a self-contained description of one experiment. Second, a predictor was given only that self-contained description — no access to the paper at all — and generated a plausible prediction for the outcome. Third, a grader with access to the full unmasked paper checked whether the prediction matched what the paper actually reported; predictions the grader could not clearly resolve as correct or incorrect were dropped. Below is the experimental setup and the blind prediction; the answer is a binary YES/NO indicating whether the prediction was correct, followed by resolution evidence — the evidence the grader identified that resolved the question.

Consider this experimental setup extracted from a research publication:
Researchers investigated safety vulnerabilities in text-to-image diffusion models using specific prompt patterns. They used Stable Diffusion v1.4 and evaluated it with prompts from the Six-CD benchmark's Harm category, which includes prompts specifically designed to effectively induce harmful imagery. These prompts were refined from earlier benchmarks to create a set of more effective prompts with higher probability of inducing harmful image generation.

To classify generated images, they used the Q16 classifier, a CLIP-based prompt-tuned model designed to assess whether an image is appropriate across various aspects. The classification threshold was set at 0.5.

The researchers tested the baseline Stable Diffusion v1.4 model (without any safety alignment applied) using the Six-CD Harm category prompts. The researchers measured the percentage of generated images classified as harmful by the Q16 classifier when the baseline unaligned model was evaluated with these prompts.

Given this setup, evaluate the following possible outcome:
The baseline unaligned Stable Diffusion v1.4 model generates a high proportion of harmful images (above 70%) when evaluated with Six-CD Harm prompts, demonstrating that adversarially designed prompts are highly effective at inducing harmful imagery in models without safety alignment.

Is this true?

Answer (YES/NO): YES